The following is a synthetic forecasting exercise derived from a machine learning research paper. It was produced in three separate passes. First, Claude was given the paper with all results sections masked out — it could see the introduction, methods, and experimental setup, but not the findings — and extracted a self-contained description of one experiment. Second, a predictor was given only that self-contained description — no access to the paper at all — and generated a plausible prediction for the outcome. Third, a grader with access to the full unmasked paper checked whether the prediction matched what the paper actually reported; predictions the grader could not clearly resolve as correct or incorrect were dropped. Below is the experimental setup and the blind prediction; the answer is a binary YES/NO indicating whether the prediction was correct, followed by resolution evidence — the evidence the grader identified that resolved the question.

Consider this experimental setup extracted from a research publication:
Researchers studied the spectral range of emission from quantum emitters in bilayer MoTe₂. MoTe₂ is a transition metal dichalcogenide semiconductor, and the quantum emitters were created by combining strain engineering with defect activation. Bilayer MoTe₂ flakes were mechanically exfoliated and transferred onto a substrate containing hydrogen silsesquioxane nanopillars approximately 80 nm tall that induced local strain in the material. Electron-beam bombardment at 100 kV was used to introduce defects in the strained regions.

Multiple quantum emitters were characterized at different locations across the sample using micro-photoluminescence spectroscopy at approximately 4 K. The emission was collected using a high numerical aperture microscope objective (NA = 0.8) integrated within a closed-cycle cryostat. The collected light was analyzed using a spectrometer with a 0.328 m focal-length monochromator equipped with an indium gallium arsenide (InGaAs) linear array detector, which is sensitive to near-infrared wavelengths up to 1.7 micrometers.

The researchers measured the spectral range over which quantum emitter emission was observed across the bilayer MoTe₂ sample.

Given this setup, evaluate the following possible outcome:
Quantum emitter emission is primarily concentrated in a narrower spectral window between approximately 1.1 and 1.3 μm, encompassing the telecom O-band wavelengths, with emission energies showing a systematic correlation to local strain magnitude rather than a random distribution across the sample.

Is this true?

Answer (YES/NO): NO